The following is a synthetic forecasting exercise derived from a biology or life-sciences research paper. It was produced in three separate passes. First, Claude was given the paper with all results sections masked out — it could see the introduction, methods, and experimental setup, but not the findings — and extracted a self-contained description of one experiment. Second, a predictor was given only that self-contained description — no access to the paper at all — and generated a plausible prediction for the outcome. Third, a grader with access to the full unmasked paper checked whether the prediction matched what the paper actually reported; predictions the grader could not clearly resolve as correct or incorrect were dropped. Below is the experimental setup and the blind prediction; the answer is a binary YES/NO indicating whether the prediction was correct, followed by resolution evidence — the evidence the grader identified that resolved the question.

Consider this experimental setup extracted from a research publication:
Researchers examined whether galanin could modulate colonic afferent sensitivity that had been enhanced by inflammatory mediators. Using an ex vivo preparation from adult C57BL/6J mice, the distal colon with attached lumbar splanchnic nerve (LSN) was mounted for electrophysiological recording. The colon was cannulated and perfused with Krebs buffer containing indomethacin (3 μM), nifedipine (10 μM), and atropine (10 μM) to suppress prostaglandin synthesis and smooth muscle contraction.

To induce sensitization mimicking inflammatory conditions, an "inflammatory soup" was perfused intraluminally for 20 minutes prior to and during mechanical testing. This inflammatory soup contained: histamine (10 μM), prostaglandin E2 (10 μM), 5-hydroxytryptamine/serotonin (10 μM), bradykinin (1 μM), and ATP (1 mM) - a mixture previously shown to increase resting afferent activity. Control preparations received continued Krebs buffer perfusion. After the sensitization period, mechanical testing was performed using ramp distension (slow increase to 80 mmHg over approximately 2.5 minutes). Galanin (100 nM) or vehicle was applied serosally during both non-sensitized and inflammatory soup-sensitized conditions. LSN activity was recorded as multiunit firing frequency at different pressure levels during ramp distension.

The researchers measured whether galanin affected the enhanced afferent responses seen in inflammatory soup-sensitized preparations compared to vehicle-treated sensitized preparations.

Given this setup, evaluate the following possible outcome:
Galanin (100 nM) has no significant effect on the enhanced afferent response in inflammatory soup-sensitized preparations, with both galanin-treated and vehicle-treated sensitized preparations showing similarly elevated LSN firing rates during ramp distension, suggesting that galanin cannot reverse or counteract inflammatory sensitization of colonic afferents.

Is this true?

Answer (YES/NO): NO